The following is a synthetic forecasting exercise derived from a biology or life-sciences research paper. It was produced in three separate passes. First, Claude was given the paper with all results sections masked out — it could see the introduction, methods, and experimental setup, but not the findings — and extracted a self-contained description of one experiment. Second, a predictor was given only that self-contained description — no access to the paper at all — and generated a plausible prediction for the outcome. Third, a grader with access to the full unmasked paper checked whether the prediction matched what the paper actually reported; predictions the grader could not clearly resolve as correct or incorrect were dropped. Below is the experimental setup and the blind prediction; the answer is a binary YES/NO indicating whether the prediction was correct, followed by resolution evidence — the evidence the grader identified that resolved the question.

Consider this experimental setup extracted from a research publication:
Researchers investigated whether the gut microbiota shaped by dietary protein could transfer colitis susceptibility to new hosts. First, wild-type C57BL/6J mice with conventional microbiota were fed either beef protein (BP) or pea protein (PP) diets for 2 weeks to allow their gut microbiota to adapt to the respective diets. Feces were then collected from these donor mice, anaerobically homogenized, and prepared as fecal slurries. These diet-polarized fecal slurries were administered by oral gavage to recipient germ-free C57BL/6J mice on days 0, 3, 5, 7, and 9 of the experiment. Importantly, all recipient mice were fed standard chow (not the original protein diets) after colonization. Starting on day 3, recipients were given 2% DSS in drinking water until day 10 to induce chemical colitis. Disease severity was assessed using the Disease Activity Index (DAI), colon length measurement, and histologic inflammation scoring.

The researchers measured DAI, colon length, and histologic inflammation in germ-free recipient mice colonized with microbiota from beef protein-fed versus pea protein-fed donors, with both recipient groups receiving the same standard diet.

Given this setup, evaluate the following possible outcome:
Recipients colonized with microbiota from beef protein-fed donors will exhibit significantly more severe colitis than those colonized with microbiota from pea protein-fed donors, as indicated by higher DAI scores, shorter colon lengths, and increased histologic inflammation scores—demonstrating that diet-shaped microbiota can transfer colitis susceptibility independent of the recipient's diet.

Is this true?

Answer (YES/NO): YES